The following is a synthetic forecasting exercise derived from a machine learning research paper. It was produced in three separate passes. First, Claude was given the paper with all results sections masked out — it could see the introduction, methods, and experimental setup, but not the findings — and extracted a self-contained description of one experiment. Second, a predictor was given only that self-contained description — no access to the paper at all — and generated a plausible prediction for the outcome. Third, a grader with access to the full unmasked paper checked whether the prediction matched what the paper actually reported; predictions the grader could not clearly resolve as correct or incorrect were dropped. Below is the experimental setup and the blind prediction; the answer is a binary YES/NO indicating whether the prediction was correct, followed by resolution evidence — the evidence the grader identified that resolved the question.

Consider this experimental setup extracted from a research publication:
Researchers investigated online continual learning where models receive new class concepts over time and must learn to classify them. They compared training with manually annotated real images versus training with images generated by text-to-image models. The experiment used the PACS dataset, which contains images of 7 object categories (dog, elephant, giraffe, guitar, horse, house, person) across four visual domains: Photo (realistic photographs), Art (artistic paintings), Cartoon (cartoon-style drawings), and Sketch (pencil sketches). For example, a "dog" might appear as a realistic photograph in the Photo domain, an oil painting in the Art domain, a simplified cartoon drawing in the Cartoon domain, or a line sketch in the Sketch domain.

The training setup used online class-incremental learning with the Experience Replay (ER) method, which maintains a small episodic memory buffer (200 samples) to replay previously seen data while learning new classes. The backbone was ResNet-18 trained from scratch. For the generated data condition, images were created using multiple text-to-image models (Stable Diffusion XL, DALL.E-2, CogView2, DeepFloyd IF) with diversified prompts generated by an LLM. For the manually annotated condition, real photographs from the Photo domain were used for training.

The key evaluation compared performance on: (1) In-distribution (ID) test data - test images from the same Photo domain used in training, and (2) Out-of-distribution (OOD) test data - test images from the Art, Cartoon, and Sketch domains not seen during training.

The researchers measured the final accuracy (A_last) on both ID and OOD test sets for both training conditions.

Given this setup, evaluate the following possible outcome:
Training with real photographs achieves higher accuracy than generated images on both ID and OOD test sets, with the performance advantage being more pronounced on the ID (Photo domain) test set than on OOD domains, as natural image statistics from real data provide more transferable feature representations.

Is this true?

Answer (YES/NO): NO